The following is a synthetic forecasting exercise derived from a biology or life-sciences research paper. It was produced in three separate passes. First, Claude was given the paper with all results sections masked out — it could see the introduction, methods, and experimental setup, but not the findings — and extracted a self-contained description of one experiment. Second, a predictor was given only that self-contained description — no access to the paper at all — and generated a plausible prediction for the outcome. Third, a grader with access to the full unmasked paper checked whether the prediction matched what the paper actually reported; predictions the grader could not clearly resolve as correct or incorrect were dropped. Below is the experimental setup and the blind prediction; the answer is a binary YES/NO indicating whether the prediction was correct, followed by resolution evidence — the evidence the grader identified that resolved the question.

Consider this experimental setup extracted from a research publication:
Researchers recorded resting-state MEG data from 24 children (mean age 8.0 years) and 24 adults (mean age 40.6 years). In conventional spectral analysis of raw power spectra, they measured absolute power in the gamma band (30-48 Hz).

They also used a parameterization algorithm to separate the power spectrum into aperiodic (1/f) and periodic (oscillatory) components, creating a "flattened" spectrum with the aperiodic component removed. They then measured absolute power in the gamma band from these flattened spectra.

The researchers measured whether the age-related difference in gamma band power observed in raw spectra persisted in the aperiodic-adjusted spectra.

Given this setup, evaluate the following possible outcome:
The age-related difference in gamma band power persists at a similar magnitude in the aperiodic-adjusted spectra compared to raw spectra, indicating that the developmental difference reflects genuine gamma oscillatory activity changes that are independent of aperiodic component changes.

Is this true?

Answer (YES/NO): NO